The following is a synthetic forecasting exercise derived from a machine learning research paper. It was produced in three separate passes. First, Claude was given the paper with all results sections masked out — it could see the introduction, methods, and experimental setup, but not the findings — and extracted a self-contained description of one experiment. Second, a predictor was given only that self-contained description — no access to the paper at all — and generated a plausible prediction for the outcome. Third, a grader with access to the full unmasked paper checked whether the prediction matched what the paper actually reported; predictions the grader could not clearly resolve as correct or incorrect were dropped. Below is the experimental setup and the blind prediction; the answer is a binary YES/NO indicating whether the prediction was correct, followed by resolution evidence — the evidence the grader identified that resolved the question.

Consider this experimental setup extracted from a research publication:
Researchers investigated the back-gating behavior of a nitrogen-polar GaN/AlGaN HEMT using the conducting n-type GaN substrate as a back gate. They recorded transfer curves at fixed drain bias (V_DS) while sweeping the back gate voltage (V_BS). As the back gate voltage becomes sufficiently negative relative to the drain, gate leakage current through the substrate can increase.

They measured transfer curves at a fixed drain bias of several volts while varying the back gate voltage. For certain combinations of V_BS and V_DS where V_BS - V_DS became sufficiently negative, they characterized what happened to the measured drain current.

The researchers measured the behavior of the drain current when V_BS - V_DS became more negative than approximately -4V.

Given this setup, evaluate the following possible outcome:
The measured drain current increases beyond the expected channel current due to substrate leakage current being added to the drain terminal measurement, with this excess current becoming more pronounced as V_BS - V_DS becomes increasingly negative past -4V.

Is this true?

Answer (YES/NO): YES